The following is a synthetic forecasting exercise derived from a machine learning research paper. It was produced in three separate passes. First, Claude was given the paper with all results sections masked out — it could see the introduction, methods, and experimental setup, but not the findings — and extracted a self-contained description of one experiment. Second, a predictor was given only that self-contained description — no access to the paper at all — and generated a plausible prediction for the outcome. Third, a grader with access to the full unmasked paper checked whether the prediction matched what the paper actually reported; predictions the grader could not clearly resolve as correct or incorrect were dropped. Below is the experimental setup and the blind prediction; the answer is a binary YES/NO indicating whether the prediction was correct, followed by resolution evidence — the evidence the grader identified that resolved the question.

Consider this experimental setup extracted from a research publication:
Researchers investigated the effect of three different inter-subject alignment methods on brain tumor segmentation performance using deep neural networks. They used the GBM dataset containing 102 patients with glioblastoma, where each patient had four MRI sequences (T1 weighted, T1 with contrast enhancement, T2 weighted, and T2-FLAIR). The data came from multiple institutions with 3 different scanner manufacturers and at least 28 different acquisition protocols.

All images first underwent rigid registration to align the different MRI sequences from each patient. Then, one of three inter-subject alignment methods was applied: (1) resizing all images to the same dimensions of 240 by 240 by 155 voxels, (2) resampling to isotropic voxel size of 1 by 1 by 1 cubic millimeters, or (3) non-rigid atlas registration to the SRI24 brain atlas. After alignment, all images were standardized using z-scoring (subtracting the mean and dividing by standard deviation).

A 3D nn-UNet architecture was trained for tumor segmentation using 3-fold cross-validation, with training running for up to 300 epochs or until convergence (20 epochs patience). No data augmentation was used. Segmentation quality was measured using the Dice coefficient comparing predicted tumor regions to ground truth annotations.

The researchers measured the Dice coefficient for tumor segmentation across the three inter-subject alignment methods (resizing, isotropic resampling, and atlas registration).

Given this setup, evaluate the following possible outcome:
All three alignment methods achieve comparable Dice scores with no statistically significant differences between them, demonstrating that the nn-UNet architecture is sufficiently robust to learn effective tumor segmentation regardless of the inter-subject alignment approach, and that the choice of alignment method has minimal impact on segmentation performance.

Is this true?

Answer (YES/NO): YES